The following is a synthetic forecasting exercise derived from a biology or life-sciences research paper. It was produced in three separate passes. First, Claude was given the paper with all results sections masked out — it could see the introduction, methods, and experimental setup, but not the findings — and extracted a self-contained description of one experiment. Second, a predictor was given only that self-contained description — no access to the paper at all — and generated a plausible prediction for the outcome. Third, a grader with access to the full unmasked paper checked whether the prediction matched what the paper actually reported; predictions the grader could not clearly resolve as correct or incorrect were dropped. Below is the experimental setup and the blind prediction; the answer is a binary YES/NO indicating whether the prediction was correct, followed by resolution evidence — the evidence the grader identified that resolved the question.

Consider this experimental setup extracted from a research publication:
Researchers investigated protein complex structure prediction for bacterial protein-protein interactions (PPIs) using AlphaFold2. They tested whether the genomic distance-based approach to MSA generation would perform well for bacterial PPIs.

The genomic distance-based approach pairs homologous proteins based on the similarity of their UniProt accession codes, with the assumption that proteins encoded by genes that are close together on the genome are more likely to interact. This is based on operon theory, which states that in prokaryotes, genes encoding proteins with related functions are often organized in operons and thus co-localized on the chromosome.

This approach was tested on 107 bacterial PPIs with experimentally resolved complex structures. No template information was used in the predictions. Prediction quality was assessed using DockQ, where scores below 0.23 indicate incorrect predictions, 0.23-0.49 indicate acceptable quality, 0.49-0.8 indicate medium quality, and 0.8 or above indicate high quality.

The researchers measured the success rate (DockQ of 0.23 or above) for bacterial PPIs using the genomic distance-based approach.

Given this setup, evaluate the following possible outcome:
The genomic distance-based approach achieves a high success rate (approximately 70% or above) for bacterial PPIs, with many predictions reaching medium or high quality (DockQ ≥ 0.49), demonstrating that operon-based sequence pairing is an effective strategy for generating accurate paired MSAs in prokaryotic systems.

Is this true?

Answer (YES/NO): NO